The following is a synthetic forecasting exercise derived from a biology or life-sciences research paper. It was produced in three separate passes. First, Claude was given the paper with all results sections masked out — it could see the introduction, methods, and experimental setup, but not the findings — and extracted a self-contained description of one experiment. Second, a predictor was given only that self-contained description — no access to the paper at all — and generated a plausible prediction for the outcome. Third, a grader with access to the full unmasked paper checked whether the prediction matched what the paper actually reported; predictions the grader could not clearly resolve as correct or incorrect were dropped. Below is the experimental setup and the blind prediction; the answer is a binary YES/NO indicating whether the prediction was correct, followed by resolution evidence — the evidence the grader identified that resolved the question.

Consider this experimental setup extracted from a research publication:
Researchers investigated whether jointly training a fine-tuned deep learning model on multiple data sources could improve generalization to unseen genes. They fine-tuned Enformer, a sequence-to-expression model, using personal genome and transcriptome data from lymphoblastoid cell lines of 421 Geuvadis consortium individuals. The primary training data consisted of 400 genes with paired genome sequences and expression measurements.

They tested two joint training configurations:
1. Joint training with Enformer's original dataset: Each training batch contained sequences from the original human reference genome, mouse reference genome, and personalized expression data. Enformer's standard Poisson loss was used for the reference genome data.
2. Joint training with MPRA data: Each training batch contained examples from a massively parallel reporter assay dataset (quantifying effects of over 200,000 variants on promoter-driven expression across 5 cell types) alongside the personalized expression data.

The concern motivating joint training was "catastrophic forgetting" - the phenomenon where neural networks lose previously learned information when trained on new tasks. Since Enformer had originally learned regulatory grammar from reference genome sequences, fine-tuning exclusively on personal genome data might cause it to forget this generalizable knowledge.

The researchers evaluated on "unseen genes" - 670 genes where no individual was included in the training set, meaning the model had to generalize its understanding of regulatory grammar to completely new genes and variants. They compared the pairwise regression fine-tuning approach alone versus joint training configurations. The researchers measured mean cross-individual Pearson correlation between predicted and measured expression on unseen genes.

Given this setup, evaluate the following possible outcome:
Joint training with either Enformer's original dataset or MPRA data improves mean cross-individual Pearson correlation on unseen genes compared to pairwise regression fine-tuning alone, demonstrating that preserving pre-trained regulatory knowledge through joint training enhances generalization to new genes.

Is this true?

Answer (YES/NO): NO